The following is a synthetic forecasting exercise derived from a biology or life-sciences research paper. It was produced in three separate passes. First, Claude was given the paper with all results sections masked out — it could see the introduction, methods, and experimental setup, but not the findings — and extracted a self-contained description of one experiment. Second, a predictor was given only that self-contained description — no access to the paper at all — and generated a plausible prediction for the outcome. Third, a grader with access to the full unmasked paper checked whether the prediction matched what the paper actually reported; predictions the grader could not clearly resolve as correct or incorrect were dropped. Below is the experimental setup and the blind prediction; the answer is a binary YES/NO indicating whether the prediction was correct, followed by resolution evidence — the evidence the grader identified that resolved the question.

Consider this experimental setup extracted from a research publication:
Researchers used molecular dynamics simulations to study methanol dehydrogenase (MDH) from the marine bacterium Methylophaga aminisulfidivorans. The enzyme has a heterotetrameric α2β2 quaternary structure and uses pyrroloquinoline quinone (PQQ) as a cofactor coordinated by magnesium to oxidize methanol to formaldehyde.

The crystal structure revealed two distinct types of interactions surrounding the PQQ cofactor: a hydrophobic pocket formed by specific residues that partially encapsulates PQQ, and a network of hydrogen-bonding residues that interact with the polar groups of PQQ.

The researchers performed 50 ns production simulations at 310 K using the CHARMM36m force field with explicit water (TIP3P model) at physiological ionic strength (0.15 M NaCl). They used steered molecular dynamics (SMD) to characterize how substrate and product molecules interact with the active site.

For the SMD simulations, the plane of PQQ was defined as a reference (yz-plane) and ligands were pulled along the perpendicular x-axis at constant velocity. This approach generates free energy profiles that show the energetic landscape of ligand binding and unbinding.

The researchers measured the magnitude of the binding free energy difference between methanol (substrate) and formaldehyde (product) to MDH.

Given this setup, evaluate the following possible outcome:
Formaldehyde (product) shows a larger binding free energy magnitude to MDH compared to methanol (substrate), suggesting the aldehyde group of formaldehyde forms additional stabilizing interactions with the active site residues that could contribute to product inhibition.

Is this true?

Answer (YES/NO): NO